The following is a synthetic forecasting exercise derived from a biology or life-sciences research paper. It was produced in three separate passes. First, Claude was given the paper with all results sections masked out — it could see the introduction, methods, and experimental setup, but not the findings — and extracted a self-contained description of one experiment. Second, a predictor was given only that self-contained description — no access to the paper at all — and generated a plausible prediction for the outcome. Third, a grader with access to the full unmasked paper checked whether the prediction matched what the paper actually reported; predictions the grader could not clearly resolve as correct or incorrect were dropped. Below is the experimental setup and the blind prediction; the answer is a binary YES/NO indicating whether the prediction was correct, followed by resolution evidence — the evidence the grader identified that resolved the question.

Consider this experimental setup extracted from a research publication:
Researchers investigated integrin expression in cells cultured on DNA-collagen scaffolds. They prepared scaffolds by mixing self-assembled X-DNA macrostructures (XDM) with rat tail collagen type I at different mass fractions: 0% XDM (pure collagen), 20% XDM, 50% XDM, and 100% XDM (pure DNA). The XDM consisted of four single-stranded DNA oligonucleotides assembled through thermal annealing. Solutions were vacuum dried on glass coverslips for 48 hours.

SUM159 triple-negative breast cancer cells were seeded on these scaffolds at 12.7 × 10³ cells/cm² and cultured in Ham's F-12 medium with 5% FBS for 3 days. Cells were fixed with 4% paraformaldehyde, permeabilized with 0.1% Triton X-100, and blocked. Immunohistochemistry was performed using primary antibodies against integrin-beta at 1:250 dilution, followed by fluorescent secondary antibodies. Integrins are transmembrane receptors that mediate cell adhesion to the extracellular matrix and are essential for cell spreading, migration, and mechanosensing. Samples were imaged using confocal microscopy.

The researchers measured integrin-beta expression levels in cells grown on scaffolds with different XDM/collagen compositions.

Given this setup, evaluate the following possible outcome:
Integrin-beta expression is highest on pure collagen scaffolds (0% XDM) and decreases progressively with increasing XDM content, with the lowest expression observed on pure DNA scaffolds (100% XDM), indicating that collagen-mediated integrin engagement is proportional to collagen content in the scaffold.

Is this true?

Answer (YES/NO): NO